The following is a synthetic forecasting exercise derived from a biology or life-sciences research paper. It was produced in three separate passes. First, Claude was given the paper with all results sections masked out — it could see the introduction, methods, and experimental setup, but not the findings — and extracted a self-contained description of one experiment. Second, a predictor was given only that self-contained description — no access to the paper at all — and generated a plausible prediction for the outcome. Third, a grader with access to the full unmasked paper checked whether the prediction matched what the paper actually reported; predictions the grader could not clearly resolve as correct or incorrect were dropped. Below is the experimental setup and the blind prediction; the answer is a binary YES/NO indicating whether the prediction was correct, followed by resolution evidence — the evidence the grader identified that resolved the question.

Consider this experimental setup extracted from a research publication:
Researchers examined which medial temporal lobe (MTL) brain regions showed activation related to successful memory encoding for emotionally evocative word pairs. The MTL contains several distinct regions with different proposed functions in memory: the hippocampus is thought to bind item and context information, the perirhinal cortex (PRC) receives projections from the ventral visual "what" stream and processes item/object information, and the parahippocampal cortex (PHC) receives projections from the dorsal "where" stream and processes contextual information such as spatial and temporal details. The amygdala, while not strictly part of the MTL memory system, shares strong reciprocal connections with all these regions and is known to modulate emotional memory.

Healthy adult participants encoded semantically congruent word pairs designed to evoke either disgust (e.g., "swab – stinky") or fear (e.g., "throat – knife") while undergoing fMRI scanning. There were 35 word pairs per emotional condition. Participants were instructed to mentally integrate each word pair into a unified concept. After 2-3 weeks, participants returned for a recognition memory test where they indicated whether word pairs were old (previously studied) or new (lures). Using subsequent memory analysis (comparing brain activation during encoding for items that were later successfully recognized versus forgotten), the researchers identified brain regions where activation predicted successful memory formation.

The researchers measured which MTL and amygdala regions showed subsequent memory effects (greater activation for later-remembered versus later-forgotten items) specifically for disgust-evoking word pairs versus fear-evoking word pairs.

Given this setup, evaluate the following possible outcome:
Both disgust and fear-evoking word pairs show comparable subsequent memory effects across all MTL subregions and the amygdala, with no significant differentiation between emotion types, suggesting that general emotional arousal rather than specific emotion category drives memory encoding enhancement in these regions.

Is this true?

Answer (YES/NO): NO